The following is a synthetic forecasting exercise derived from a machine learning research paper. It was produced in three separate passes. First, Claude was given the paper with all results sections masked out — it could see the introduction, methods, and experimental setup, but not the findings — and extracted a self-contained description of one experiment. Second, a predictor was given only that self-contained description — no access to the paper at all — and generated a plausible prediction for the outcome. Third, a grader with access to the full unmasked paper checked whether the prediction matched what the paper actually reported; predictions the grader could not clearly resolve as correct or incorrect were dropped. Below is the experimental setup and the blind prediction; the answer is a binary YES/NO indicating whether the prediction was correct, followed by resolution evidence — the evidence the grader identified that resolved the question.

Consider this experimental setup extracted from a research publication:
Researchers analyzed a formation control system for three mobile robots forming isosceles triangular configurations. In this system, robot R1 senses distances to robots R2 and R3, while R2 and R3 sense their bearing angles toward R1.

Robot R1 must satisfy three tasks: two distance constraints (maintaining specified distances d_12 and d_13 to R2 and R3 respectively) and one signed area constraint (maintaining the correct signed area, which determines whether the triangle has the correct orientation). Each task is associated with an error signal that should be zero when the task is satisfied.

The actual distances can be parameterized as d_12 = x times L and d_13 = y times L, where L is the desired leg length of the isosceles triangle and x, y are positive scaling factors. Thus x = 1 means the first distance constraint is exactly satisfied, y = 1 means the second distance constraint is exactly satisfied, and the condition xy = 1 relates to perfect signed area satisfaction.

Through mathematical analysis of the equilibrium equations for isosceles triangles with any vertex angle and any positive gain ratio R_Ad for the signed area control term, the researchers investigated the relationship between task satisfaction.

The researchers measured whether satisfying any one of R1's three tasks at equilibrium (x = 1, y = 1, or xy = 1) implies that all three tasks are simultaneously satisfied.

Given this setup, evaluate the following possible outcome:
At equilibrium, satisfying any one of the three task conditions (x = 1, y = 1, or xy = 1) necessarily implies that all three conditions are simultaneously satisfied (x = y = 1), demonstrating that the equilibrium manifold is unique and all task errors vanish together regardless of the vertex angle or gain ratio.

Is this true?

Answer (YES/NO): YES